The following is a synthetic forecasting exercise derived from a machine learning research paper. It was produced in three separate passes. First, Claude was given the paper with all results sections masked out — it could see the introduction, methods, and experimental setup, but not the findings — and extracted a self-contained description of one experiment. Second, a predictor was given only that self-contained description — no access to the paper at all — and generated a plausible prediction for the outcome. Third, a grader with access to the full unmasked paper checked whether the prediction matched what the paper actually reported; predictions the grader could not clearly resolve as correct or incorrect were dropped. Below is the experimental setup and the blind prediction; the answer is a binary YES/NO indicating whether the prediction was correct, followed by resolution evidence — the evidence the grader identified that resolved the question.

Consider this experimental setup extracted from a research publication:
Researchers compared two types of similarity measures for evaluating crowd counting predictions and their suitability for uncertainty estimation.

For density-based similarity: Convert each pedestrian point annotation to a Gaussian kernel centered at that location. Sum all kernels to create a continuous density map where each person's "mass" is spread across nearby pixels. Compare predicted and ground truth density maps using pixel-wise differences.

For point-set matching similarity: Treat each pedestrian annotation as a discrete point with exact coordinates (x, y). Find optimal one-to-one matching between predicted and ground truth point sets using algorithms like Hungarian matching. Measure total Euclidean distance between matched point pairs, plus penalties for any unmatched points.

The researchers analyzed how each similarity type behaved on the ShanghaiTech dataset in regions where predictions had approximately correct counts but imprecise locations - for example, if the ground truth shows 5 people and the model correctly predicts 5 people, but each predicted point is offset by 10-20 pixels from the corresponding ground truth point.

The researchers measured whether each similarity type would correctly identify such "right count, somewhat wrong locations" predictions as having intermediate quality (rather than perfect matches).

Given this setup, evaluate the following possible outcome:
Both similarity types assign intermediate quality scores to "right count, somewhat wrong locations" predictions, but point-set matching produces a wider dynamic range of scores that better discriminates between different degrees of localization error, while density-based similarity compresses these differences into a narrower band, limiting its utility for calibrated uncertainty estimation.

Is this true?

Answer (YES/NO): NO